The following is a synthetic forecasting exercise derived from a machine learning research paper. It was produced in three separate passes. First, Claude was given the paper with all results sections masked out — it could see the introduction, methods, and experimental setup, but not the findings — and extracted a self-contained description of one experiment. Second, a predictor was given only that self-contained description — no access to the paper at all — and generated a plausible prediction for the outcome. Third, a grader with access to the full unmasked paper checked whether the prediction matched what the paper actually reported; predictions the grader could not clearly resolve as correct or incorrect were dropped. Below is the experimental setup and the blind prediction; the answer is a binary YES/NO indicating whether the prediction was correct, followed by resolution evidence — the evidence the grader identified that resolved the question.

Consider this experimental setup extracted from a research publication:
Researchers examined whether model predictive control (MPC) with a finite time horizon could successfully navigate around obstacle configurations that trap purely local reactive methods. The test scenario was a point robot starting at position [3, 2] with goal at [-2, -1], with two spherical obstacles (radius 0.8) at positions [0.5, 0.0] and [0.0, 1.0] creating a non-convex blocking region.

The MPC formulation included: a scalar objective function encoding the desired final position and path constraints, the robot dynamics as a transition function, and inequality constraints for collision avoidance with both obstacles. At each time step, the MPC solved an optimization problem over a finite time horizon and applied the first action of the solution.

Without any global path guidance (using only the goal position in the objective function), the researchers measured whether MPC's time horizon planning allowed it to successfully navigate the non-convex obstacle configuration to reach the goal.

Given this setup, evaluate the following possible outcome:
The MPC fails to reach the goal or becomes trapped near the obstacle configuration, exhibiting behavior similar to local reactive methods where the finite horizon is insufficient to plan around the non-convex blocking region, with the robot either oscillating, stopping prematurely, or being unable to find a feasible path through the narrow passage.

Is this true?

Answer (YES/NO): NO